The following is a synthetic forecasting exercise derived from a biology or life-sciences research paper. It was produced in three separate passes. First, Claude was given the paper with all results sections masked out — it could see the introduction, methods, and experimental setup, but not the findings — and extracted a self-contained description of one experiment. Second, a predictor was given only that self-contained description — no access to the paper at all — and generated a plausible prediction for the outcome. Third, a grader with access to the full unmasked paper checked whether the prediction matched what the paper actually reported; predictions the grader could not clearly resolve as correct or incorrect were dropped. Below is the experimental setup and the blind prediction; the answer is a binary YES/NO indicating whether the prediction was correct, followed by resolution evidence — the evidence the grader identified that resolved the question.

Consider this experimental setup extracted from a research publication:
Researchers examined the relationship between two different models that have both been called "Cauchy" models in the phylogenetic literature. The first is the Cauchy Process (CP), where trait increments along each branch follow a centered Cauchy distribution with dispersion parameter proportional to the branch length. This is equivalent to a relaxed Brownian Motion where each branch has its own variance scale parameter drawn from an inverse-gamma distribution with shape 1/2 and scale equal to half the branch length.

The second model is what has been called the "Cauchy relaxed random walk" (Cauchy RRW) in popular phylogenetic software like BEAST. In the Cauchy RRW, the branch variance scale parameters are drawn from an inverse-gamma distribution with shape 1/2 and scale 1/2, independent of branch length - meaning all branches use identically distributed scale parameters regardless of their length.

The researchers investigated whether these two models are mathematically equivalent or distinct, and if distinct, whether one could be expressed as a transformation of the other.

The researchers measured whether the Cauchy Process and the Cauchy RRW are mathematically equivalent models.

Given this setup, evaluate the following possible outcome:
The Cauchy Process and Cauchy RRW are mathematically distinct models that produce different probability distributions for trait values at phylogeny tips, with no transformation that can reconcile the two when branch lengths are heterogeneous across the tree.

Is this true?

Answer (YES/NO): NO